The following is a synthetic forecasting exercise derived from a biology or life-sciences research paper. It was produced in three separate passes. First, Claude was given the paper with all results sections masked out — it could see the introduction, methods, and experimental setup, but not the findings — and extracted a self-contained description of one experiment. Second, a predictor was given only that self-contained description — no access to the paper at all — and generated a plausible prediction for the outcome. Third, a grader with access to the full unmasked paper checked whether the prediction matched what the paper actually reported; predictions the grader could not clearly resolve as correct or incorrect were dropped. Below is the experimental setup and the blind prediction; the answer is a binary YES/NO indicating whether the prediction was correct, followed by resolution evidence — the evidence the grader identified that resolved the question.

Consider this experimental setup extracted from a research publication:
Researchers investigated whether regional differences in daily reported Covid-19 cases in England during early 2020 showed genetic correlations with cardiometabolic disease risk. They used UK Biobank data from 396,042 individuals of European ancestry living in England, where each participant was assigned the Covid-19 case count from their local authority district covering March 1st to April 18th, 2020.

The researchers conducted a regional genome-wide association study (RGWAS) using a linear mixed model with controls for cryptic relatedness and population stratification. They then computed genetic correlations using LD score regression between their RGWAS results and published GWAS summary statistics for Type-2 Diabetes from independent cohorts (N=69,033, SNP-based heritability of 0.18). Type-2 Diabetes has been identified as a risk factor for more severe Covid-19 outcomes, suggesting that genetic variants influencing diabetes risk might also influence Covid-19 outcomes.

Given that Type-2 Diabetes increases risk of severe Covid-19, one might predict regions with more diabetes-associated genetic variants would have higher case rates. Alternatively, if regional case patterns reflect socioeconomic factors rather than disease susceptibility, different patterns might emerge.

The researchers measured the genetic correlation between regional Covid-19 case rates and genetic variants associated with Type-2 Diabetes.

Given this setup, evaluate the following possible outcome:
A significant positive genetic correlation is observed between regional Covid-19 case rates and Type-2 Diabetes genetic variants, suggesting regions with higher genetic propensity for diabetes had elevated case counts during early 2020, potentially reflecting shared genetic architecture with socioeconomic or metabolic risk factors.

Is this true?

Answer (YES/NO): NO